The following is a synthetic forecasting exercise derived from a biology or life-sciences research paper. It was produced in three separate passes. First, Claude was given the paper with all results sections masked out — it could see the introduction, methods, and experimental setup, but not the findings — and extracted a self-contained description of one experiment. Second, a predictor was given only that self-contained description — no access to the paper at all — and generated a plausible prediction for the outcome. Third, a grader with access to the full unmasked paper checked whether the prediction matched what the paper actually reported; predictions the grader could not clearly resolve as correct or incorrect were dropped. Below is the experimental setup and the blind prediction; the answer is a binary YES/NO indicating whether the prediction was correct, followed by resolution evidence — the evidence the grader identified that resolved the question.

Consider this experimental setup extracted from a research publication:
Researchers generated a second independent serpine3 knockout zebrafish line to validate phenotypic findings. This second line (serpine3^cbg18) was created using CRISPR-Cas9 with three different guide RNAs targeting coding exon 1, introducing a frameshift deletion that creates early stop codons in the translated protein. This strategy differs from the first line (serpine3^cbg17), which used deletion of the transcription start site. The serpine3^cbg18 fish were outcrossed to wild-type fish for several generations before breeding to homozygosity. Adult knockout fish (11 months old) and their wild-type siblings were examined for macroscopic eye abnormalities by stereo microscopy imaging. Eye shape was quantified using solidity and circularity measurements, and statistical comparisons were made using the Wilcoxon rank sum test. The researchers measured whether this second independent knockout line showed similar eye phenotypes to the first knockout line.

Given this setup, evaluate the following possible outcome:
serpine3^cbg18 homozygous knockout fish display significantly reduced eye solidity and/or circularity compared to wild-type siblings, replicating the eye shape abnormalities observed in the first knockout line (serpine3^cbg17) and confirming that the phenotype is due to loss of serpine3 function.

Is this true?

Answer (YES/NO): YES